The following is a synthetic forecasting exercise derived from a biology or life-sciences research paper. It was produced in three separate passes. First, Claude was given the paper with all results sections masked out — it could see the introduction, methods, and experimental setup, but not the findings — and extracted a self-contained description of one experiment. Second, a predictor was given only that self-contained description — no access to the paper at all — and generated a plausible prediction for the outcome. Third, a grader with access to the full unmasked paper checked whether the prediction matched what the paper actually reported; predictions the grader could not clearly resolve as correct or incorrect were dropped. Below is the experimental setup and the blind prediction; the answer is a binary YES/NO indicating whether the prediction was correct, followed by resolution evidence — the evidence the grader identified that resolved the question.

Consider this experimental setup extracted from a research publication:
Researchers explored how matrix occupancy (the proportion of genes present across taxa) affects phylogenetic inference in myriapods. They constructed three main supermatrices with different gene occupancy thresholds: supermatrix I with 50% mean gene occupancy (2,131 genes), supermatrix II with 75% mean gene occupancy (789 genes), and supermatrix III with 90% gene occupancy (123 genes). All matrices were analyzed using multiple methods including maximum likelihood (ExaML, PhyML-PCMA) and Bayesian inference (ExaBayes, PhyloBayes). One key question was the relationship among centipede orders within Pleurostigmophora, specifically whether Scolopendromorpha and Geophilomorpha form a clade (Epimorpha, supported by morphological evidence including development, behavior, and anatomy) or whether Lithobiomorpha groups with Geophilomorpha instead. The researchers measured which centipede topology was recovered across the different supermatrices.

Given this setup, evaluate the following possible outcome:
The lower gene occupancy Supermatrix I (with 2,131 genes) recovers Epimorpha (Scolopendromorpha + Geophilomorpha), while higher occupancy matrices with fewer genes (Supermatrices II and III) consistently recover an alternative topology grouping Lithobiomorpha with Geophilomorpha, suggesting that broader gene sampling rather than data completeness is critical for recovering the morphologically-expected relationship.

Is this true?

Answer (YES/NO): NO